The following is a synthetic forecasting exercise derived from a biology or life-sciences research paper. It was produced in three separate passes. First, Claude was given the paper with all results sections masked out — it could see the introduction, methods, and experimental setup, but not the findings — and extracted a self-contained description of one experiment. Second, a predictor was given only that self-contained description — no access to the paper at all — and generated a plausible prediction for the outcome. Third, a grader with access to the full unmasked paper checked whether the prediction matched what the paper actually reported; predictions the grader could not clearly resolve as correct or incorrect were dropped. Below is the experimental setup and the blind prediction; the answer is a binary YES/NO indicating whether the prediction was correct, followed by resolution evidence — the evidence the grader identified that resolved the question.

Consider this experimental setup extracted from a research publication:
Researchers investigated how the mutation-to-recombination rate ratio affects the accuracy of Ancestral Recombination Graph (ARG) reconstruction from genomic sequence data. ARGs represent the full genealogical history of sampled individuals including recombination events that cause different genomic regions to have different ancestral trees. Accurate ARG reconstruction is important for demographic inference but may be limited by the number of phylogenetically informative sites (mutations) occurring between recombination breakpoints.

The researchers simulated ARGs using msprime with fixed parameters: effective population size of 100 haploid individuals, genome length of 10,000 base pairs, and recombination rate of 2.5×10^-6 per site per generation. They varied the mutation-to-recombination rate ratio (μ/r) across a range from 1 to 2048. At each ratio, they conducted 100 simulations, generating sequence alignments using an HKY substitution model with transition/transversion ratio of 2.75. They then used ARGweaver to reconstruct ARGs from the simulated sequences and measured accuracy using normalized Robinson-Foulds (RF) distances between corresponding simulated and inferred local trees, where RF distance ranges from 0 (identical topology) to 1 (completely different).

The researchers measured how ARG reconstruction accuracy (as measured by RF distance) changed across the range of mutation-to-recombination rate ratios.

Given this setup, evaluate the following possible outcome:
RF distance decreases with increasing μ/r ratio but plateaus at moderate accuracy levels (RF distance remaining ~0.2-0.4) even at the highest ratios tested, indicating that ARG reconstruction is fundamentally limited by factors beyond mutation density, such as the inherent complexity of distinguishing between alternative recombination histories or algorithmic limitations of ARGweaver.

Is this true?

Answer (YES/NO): NO